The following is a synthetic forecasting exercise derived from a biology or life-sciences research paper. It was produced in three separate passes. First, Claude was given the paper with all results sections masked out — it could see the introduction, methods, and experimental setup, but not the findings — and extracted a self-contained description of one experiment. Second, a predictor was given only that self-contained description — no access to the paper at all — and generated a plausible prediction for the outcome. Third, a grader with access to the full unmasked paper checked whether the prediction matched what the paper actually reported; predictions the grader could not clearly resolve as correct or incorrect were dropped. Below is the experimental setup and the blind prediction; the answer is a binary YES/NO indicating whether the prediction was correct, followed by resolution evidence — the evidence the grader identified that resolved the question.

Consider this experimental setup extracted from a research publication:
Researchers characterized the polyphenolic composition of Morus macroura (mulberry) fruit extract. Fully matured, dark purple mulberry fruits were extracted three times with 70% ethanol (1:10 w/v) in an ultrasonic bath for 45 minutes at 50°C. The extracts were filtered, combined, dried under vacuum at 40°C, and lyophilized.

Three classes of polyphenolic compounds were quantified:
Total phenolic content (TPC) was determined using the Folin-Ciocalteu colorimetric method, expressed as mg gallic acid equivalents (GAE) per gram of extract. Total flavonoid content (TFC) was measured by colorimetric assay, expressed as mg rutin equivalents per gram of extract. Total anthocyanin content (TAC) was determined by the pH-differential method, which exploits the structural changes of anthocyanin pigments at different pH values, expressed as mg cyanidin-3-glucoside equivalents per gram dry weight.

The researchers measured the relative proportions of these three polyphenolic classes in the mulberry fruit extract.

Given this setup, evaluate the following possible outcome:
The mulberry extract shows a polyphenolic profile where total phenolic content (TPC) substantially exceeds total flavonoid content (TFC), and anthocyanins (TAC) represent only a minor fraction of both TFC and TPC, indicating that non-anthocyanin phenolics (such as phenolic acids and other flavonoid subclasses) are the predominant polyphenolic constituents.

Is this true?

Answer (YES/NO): NO